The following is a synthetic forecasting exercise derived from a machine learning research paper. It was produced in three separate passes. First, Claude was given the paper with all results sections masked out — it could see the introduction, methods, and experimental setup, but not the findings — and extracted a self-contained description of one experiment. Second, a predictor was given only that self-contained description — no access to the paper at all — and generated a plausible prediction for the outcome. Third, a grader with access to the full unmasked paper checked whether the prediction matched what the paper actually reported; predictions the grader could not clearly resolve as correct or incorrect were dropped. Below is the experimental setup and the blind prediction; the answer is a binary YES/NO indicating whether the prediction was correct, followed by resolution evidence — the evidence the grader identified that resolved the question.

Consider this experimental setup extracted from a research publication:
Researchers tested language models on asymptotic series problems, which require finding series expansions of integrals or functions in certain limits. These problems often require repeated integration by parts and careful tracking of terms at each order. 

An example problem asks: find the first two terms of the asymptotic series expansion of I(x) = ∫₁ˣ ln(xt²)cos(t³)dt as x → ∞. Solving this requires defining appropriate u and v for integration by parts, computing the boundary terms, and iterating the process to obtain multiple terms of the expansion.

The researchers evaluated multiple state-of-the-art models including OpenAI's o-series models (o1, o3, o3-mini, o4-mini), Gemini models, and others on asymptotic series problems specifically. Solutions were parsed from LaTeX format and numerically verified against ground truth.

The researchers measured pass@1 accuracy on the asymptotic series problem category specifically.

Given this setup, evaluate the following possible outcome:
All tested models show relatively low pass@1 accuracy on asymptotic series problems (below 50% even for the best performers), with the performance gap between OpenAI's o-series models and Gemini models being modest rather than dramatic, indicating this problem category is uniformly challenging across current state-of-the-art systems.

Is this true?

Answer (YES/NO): NO